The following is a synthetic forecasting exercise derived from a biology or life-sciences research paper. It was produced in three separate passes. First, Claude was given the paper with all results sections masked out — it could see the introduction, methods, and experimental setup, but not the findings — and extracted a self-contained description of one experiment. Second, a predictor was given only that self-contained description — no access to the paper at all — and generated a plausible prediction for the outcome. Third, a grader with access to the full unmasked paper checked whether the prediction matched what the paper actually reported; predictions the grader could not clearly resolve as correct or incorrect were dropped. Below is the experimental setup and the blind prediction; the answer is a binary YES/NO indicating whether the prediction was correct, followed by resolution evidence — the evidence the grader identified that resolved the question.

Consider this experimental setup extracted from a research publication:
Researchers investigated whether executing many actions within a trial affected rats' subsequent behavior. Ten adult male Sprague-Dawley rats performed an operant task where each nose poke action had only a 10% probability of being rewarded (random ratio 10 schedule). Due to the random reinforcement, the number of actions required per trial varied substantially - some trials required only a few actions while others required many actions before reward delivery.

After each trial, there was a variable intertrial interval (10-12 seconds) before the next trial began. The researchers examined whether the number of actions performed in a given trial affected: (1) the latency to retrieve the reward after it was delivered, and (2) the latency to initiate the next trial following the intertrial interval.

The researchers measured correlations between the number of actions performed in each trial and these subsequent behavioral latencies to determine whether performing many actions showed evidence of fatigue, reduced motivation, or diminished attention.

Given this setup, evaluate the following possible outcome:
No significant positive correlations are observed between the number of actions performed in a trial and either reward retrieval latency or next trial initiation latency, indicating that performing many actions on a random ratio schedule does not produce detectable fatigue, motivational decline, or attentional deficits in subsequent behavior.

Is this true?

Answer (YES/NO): YES